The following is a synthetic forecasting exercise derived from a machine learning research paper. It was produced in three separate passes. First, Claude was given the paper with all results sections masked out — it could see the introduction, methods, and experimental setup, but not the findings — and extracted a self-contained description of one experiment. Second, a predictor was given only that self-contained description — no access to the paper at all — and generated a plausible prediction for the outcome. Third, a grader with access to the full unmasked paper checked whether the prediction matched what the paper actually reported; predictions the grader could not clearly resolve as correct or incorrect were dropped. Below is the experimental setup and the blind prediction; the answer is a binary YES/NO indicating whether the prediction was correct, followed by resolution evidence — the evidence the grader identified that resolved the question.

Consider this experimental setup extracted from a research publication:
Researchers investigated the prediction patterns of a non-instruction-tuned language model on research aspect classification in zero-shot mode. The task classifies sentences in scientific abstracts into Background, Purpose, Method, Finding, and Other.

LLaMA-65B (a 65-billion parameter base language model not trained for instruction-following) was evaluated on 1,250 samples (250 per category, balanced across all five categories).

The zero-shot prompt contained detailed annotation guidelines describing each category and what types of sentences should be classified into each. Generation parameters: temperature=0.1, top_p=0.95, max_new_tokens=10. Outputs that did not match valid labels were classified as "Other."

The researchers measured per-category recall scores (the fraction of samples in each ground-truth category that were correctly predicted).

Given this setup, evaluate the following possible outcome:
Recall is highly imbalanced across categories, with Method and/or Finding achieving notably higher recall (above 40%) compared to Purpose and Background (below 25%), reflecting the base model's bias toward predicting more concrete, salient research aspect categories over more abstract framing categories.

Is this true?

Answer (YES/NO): NO